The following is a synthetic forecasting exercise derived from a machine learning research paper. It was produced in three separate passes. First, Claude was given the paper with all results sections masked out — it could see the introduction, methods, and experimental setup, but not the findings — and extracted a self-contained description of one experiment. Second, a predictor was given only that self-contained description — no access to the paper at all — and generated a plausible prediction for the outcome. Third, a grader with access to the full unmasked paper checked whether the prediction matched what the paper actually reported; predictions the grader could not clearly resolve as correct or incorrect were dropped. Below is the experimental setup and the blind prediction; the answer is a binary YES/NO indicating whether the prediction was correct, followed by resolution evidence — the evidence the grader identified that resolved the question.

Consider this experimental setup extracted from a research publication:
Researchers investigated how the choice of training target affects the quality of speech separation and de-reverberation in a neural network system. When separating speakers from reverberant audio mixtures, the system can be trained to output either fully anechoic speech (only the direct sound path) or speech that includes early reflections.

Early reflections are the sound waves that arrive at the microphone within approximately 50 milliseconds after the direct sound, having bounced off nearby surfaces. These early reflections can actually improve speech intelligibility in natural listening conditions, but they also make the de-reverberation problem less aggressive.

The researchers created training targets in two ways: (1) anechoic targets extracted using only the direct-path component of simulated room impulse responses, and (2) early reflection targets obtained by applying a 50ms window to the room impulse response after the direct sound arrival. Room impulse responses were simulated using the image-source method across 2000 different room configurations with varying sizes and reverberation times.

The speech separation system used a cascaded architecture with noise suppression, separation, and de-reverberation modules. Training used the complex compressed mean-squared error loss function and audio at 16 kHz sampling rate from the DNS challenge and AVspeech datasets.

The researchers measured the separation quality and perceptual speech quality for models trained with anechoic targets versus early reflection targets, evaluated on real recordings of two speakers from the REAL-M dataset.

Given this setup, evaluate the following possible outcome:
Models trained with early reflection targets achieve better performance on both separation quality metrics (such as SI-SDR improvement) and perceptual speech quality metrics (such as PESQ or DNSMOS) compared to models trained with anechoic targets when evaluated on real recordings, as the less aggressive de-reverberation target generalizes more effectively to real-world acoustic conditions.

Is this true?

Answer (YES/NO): YES